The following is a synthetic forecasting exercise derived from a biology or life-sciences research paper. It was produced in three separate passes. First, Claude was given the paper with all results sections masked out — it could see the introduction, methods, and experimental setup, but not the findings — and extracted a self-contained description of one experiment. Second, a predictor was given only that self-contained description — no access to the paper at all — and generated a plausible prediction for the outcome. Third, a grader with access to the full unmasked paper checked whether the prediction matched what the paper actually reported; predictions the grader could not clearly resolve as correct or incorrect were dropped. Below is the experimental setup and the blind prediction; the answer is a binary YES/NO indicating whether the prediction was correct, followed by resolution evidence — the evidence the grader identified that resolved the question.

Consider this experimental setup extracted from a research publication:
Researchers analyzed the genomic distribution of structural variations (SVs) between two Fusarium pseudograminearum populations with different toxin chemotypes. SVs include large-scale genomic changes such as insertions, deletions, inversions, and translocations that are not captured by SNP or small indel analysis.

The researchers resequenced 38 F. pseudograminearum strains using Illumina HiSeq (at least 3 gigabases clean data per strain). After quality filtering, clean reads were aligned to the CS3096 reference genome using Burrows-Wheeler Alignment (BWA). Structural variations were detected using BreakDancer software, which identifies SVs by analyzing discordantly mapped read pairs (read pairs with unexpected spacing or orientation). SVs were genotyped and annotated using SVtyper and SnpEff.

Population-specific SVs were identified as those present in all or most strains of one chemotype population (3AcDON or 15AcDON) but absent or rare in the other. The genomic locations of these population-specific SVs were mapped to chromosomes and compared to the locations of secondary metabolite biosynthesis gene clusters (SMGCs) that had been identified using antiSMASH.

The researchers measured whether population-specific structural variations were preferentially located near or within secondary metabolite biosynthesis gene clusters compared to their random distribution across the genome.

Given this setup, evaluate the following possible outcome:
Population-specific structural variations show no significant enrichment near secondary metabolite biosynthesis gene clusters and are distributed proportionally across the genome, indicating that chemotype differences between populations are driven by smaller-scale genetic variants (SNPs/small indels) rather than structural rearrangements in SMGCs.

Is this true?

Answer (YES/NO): NO